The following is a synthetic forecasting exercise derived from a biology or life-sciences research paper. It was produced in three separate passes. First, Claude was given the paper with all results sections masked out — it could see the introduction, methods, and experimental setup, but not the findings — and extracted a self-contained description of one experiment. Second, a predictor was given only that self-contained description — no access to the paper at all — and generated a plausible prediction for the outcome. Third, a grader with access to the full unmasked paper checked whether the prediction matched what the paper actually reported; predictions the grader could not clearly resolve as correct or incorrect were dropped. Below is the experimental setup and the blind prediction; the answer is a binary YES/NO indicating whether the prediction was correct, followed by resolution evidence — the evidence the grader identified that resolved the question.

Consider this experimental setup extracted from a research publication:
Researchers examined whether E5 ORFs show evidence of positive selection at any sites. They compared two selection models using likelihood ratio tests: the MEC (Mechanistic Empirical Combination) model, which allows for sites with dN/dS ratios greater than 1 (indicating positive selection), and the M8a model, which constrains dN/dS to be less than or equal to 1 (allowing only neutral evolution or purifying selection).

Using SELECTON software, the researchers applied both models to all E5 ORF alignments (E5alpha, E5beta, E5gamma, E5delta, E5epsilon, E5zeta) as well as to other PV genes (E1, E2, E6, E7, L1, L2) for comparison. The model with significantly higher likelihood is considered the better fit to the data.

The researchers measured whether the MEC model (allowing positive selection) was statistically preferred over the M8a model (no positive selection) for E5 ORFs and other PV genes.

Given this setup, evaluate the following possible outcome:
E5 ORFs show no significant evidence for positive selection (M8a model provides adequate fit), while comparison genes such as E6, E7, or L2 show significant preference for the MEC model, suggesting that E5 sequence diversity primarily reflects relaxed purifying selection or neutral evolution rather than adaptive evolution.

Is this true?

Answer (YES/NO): NO